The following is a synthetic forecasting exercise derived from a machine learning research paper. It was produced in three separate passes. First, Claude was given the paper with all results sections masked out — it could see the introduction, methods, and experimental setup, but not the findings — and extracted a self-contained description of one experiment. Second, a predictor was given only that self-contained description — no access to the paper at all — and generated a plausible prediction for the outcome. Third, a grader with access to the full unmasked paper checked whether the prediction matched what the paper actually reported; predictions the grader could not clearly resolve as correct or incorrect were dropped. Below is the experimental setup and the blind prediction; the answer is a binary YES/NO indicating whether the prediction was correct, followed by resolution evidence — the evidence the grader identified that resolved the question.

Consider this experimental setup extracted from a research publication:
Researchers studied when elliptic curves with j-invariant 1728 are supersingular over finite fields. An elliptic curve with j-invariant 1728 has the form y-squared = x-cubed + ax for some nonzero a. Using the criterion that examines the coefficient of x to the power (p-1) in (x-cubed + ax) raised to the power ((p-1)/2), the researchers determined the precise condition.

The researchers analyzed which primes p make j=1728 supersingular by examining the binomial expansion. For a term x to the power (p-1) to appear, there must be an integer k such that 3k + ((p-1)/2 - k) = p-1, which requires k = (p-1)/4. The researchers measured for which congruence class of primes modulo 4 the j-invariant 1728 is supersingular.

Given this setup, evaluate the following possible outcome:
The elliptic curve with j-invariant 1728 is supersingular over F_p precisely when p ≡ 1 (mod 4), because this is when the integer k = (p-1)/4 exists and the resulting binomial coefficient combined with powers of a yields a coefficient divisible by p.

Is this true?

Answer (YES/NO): NO